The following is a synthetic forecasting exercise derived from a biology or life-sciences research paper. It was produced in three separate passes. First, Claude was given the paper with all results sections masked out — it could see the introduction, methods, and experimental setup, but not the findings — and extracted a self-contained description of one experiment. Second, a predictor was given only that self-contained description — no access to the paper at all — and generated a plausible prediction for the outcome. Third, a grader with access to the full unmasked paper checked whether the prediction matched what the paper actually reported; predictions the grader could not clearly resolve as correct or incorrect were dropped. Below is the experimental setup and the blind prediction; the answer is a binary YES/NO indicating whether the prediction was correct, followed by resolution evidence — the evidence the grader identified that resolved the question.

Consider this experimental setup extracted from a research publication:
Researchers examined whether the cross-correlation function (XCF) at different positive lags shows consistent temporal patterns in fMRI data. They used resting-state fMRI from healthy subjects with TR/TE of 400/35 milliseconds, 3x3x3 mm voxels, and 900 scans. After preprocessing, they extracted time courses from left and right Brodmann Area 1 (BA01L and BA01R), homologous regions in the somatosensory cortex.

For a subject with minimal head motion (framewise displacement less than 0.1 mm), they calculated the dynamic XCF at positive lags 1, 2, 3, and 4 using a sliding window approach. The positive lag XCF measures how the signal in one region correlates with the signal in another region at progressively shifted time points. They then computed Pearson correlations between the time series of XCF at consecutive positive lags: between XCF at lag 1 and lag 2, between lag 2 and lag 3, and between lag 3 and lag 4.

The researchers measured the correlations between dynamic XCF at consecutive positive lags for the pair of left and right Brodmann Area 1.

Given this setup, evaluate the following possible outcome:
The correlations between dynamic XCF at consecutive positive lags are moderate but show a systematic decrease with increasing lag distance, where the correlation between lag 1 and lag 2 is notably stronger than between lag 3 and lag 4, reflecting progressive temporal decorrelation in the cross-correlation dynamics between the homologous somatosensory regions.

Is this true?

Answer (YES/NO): NO